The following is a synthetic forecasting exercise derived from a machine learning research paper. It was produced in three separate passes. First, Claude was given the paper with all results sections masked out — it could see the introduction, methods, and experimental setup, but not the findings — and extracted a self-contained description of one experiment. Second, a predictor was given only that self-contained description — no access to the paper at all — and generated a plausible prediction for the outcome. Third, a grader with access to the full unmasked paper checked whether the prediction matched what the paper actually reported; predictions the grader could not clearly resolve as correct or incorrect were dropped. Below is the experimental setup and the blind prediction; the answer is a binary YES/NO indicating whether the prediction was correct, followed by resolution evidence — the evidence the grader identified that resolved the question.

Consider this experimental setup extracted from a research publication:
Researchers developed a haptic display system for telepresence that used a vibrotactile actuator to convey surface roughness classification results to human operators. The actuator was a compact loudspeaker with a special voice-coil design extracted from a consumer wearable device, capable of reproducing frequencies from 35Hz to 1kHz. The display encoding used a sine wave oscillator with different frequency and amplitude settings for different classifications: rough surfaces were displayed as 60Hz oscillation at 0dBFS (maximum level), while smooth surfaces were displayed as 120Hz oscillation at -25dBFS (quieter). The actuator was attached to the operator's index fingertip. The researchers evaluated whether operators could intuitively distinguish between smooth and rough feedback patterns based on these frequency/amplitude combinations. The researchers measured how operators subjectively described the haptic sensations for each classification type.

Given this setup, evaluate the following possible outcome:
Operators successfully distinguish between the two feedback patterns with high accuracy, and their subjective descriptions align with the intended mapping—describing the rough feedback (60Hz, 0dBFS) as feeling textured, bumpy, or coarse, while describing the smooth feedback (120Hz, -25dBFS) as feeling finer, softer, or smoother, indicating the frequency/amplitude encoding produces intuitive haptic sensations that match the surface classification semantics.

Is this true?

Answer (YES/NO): NO